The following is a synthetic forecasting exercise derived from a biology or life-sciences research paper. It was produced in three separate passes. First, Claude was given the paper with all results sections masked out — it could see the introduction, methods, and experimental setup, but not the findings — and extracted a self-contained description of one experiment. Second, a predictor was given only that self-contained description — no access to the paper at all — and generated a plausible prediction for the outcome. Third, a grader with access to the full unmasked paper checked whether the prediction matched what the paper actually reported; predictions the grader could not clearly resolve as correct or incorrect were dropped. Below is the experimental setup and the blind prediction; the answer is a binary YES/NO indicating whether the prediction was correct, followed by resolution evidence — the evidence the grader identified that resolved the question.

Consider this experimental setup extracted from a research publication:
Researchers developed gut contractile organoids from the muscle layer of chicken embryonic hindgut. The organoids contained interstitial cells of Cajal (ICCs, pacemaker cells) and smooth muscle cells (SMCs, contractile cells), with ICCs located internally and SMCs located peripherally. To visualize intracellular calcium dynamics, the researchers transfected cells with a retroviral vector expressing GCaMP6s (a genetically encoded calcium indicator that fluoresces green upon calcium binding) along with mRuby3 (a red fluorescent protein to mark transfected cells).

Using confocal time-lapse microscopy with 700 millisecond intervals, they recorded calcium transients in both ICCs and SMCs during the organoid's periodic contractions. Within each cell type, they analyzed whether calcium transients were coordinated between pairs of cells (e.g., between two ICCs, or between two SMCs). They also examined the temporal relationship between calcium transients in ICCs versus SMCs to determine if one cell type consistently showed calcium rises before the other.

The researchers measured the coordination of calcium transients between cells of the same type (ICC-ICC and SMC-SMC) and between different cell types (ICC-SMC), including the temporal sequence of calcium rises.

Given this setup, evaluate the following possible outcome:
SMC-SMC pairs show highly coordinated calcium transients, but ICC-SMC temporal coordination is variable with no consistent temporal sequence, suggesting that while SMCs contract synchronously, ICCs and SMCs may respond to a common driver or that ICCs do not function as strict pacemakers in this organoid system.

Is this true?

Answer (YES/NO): NO